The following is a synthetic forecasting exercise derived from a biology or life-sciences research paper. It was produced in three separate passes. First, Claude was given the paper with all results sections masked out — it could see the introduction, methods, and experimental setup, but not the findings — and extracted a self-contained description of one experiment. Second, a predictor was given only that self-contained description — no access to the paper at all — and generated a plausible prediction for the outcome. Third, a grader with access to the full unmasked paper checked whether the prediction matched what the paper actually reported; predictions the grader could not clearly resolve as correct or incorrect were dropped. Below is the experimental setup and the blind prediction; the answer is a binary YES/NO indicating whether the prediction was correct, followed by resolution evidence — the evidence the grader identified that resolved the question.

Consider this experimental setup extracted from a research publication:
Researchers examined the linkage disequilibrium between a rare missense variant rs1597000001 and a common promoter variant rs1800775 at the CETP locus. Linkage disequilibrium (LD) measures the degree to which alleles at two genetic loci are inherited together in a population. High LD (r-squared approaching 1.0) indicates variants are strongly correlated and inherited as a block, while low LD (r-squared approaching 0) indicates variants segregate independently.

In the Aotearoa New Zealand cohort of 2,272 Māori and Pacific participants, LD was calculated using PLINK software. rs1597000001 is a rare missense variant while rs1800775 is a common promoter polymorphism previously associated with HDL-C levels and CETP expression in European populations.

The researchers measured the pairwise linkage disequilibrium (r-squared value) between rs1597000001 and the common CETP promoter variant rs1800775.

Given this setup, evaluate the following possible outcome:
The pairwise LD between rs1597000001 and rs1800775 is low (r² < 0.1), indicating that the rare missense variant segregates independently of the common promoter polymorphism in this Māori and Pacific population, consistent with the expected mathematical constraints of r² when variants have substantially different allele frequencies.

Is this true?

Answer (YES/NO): YES